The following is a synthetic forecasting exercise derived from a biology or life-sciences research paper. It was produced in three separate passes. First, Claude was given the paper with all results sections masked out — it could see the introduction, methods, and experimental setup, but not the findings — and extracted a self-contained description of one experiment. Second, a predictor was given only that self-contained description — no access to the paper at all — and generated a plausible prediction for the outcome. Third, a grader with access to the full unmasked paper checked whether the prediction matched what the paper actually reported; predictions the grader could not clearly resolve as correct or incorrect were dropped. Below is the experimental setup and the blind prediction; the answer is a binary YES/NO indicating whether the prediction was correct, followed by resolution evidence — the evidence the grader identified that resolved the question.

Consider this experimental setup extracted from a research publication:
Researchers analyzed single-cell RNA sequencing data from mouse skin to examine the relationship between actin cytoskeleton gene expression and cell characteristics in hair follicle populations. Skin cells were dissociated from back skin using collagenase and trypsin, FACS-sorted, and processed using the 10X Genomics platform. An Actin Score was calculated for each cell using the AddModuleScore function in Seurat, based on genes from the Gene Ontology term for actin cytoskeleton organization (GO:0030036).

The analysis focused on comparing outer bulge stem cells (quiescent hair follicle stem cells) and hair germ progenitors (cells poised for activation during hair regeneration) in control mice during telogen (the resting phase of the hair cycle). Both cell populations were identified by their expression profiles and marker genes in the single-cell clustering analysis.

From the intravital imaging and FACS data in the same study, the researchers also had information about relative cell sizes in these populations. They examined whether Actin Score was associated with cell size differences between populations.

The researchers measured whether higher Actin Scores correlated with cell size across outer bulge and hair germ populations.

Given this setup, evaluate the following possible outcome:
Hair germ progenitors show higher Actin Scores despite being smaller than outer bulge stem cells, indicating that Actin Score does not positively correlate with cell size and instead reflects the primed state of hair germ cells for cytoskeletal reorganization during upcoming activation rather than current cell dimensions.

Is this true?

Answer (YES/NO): NO